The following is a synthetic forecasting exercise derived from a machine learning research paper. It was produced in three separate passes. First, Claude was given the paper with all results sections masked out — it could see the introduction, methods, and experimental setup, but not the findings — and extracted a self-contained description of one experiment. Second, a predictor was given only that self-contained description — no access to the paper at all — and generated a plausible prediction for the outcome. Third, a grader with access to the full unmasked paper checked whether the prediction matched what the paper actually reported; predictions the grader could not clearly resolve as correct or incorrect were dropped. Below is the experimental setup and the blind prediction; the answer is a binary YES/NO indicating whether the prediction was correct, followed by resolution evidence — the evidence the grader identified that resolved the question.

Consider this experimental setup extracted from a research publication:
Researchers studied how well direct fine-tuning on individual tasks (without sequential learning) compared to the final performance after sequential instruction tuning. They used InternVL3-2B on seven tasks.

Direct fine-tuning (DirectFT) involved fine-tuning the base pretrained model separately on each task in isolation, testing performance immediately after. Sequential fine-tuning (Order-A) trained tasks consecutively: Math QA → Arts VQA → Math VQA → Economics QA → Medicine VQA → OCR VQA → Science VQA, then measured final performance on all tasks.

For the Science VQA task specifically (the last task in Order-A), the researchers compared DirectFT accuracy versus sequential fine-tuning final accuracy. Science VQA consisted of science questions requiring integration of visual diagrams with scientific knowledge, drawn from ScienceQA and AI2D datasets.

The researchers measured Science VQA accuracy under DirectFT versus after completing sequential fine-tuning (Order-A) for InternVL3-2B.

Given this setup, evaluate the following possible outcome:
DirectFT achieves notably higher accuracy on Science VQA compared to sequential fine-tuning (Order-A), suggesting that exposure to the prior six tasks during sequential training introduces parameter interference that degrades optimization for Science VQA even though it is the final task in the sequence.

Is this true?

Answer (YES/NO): NO